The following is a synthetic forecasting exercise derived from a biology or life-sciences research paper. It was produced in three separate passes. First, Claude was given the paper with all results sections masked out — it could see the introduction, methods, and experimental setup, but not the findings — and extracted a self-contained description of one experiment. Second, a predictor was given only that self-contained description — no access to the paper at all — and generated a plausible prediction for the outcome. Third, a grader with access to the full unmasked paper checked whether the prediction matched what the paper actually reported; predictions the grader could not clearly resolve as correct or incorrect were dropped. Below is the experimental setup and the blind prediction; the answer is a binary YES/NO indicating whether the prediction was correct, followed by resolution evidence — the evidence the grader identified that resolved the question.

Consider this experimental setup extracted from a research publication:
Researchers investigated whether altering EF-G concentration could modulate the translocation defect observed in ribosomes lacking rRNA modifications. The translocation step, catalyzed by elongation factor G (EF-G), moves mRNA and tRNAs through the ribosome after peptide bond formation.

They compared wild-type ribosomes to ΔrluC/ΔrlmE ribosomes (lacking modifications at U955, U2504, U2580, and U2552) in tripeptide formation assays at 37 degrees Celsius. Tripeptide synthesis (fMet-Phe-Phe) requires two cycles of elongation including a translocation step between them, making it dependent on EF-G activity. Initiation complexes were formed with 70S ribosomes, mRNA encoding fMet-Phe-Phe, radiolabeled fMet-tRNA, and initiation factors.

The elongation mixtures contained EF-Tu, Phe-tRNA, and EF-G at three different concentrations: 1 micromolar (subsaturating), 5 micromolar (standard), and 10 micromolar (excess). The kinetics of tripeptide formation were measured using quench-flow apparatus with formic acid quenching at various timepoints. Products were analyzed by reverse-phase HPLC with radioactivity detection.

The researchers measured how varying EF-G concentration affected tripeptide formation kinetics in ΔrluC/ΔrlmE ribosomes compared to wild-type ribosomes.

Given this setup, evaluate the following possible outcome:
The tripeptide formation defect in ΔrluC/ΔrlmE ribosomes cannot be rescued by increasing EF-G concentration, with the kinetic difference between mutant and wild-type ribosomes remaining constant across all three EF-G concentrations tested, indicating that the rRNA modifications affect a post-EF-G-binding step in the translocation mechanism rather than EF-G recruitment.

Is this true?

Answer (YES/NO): NO